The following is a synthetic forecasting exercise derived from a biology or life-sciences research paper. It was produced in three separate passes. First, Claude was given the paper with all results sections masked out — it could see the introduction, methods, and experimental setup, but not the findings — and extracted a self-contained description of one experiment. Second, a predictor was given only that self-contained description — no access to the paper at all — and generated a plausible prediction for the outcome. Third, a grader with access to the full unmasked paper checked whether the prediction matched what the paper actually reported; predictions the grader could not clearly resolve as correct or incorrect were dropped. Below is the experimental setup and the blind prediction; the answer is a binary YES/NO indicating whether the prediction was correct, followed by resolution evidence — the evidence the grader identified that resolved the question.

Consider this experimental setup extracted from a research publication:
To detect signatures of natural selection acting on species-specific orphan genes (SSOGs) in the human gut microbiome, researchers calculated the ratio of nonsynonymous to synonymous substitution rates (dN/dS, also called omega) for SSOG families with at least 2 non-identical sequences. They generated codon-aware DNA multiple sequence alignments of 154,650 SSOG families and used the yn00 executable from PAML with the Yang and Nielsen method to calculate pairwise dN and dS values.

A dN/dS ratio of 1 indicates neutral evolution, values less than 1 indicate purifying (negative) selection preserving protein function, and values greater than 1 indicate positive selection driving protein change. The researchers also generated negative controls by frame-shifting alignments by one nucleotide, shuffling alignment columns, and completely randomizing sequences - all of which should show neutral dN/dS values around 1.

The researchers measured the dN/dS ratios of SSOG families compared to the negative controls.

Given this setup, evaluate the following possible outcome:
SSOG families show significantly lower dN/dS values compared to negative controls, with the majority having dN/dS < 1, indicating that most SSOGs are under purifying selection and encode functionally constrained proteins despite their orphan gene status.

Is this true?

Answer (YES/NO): YES